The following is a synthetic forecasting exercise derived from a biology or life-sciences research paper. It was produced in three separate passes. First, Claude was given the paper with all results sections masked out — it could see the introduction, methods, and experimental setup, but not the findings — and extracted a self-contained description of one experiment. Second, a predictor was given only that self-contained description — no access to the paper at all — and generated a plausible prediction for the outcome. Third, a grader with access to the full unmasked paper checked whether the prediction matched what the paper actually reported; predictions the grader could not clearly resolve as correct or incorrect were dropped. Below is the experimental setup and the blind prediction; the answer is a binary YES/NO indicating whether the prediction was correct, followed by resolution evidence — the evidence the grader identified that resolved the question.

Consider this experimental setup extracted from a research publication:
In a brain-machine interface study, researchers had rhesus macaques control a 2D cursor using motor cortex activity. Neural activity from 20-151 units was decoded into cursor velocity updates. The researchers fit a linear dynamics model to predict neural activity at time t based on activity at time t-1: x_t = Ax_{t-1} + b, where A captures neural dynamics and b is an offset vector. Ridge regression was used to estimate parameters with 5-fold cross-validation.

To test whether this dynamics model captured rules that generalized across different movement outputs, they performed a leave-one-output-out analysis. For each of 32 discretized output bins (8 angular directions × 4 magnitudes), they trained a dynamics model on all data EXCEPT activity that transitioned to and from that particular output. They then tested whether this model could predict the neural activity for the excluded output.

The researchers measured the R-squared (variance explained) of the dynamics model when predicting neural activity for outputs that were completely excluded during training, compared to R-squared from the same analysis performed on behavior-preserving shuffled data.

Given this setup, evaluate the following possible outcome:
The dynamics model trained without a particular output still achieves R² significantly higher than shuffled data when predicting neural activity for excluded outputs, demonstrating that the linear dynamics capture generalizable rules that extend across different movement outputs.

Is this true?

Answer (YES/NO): YES